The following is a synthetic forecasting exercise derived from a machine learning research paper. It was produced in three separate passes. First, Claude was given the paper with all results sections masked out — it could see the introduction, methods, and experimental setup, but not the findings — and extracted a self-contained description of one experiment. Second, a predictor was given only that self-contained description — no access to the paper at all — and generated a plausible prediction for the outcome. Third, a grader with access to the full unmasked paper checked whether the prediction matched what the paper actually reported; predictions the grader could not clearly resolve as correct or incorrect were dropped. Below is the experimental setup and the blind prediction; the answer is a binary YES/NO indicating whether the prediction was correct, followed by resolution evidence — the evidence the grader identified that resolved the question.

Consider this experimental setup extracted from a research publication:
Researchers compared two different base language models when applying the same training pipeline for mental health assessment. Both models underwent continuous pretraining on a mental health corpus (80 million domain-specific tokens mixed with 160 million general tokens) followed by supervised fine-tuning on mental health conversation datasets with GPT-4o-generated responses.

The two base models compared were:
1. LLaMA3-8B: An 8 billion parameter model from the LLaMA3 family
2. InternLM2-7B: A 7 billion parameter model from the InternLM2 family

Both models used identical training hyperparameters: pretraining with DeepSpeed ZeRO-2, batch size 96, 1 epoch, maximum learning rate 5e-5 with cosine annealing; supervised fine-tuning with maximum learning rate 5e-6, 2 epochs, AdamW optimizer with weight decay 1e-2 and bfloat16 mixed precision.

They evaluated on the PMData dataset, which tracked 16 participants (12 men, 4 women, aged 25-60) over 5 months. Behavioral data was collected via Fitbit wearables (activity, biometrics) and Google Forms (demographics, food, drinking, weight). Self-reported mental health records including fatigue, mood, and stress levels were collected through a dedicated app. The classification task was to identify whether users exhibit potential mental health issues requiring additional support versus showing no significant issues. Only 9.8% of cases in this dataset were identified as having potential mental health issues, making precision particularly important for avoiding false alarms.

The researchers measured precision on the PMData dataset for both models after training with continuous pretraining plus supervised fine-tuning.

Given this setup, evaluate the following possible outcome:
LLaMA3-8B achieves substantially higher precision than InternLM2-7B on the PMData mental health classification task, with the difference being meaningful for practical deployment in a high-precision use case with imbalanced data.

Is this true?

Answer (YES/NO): NO